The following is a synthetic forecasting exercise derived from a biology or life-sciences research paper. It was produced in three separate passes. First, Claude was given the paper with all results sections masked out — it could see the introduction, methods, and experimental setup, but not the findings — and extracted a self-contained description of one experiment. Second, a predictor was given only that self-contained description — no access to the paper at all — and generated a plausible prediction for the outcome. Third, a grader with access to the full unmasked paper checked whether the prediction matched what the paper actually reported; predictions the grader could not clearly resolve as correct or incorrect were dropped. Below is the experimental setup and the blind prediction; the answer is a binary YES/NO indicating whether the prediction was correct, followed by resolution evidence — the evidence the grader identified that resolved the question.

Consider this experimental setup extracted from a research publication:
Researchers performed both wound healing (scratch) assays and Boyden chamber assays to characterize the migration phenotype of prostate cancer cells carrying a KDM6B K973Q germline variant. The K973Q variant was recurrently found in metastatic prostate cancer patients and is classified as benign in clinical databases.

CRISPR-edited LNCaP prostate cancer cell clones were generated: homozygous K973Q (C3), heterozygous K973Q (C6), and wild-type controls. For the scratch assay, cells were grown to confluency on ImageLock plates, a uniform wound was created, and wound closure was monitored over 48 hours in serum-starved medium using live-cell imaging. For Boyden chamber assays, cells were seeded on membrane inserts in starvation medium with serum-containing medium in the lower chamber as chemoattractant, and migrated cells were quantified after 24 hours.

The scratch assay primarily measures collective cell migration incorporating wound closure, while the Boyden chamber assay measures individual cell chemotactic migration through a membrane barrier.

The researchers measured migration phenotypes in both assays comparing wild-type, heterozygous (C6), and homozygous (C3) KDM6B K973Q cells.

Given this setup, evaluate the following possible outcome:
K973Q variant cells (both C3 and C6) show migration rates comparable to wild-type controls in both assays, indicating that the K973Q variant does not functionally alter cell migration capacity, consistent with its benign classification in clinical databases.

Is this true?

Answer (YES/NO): NO